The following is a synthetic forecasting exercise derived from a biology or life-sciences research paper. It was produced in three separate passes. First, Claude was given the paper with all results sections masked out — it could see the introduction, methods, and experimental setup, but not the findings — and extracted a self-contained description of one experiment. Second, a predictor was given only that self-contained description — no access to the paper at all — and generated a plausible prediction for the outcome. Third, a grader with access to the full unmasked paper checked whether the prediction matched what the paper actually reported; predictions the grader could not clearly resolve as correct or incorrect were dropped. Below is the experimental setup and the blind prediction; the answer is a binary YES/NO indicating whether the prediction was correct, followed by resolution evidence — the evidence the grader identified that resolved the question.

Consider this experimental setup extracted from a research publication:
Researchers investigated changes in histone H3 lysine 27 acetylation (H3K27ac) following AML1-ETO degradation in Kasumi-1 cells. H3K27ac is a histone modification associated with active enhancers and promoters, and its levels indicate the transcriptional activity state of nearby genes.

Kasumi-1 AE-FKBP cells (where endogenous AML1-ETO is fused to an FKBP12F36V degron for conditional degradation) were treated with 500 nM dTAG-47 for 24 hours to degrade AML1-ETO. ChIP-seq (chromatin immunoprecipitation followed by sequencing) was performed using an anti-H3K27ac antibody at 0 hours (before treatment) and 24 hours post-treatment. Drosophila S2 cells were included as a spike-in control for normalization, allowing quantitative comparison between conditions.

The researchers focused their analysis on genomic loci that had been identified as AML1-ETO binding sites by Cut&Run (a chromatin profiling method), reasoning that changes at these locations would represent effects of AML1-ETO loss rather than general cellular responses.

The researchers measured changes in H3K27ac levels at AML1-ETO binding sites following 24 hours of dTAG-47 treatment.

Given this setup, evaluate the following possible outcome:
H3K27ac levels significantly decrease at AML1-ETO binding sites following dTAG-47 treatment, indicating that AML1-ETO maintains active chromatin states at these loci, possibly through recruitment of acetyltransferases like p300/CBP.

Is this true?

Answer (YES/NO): NO